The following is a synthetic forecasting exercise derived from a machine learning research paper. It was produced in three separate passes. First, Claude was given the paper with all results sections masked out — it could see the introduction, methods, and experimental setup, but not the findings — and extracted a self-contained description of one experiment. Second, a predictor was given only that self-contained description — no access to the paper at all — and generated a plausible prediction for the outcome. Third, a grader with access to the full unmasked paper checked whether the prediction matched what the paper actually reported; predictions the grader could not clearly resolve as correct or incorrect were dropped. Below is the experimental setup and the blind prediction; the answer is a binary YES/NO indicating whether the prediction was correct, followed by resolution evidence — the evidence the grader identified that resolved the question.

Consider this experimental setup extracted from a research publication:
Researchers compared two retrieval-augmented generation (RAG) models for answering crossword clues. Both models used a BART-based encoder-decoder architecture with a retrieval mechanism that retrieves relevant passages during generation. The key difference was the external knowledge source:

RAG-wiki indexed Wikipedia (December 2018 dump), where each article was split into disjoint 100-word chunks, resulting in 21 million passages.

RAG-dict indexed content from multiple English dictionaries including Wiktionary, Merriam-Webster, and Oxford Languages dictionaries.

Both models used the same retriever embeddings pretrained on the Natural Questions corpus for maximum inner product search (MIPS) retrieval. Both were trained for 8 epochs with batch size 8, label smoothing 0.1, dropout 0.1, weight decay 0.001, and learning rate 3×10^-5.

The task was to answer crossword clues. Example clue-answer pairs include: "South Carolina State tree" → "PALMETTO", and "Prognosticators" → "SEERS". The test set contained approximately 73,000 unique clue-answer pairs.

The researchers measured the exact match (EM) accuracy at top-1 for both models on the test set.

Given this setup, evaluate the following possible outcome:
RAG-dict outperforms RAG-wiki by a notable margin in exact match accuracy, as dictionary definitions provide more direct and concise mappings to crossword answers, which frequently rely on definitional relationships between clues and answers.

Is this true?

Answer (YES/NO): NO